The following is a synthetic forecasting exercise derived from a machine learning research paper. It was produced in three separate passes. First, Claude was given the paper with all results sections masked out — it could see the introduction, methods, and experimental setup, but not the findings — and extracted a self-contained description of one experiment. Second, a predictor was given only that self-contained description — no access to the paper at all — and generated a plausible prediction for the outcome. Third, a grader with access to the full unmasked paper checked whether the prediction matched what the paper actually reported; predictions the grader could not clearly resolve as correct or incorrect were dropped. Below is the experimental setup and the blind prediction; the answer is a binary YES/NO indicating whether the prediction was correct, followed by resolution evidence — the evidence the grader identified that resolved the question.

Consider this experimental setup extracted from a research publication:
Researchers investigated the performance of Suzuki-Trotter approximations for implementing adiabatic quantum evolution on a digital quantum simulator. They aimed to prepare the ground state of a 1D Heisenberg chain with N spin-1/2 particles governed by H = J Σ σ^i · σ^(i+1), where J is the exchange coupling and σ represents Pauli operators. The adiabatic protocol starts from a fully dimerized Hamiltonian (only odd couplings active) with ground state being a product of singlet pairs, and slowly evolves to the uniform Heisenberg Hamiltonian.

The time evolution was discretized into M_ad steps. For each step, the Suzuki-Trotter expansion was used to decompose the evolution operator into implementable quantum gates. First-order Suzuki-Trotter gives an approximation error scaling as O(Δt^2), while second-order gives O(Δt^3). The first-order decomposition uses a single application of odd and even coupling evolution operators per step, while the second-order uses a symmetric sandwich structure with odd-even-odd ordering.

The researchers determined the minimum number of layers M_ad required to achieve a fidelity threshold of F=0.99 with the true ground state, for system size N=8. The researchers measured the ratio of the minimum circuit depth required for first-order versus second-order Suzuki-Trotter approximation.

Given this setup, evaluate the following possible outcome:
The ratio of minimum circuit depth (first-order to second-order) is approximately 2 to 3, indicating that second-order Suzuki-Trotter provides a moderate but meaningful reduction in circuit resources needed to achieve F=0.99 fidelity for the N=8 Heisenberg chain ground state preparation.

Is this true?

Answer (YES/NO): NO